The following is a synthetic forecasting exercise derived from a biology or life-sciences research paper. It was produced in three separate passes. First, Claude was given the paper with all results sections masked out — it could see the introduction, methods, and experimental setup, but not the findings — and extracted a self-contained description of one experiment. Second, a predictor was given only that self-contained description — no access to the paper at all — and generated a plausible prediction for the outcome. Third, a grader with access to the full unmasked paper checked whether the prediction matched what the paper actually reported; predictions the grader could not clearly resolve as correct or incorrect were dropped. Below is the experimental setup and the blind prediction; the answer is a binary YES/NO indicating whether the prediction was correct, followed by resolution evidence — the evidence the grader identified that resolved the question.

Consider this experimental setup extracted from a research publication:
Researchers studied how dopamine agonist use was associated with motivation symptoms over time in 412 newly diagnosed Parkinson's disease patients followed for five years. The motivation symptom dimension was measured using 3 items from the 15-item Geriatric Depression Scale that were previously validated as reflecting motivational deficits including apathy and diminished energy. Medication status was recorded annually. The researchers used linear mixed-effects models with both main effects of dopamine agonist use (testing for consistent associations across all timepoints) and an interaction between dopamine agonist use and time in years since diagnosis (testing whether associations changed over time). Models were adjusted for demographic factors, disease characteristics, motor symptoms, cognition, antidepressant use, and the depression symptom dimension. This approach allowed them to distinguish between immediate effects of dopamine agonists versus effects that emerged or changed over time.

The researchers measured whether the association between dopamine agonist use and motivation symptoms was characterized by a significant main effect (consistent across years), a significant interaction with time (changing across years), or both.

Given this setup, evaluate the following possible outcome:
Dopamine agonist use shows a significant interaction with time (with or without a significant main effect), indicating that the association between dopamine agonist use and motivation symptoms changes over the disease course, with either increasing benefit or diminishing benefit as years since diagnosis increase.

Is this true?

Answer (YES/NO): YES